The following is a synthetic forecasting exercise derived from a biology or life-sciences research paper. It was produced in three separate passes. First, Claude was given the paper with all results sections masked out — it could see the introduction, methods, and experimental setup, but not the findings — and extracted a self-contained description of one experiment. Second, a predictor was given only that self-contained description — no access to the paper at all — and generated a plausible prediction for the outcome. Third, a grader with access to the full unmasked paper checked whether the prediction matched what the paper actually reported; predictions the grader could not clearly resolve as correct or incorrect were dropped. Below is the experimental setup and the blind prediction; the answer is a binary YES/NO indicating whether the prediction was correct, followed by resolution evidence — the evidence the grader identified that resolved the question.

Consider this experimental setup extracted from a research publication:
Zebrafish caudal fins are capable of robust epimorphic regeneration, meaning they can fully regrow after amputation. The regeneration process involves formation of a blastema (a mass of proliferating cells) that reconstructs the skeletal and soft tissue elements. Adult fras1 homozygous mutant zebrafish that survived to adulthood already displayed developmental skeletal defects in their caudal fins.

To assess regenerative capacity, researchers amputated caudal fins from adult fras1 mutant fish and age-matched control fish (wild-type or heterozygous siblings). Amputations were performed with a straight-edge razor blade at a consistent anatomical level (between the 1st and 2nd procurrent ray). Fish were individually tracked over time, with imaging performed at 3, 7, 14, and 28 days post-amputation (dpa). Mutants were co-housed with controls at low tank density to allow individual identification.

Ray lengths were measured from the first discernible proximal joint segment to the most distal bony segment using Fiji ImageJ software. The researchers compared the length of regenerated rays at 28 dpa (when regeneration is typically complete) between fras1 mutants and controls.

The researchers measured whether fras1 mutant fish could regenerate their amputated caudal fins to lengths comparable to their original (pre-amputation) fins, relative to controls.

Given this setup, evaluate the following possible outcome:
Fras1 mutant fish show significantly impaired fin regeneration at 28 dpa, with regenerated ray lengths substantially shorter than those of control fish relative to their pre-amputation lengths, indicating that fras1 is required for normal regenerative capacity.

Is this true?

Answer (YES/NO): NO